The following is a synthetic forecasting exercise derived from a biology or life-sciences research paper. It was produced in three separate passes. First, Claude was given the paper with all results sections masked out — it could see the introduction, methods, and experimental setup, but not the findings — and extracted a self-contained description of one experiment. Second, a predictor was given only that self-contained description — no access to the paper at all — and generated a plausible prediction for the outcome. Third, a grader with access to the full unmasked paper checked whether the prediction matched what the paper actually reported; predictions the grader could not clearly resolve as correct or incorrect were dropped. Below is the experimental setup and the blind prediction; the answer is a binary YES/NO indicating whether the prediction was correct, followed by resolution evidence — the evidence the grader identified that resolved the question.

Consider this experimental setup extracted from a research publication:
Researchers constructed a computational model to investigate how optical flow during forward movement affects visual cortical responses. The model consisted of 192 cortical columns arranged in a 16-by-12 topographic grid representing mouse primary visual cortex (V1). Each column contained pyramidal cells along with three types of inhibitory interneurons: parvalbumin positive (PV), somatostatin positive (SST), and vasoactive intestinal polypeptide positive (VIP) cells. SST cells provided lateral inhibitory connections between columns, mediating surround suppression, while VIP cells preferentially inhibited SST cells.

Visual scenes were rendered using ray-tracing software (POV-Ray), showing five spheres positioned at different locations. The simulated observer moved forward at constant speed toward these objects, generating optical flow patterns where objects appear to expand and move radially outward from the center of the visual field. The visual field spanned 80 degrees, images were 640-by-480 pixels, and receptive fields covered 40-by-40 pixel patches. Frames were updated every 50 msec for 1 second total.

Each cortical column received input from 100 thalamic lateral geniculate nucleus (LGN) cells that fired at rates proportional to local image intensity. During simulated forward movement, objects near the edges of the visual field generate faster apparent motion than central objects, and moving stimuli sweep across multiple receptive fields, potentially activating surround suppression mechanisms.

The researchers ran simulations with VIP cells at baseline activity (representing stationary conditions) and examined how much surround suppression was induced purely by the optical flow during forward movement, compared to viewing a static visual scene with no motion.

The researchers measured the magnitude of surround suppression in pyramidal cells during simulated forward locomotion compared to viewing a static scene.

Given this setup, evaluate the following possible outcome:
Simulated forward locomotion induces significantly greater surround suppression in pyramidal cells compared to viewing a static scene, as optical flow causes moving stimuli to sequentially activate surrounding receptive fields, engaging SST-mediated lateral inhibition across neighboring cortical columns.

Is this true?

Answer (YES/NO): YES